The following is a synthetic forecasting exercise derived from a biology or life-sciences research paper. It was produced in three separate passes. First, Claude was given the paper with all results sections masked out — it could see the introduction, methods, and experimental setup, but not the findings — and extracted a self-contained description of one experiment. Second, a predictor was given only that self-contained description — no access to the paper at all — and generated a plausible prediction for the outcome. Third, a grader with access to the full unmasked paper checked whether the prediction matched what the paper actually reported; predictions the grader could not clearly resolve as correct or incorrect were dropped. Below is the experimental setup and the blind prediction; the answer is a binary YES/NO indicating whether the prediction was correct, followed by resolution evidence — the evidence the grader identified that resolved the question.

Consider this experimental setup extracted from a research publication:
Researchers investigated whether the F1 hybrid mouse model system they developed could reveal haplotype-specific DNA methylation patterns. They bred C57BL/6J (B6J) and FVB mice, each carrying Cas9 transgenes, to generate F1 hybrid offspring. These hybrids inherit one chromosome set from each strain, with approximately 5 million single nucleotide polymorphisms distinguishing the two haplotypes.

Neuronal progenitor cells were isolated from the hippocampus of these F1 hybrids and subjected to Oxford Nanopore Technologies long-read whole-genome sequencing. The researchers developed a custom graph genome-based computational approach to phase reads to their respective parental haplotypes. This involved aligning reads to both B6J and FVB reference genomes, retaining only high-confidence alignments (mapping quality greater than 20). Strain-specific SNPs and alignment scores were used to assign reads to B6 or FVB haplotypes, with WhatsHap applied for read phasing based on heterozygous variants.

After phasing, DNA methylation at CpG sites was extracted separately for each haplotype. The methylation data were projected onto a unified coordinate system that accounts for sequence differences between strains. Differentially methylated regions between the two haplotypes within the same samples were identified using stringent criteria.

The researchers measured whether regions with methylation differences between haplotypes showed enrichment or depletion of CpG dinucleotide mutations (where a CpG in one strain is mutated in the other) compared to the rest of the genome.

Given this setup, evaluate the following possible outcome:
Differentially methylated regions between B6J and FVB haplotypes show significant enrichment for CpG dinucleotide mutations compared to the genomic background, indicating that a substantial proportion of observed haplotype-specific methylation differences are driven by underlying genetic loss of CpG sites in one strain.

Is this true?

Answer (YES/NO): YES